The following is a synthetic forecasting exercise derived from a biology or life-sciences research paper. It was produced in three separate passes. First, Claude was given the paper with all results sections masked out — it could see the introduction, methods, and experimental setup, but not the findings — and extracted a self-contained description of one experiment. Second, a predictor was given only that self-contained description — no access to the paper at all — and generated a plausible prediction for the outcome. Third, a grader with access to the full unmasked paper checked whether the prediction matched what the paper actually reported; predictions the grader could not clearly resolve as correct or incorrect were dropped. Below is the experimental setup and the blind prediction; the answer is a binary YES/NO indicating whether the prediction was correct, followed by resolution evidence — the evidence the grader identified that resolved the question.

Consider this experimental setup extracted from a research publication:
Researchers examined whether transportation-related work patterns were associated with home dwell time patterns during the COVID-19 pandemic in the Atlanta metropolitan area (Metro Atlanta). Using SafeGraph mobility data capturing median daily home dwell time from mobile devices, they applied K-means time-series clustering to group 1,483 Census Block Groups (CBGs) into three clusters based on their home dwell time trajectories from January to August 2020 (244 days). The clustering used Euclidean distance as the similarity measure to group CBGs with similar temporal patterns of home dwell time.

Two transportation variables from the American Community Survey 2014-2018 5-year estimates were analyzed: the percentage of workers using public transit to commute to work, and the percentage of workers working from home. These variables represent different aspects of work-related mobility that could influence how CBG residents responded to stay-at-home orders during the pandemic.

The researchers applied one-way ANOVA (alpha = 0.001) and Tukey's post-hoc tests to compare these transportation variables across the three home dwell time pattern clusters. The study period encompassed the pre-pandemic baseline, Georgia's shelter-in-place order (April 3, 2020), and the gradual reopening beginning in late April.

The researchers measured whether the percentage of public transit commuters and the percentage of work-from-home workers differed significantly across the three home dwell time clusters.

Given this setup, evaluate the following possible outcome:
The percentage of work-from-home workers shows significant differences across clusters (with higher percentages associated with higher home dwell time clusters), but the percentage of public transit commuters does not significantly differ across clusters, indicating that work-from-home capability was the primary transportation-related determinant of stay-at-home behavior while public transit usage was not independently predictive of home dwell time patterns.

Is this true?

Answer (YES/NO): NO